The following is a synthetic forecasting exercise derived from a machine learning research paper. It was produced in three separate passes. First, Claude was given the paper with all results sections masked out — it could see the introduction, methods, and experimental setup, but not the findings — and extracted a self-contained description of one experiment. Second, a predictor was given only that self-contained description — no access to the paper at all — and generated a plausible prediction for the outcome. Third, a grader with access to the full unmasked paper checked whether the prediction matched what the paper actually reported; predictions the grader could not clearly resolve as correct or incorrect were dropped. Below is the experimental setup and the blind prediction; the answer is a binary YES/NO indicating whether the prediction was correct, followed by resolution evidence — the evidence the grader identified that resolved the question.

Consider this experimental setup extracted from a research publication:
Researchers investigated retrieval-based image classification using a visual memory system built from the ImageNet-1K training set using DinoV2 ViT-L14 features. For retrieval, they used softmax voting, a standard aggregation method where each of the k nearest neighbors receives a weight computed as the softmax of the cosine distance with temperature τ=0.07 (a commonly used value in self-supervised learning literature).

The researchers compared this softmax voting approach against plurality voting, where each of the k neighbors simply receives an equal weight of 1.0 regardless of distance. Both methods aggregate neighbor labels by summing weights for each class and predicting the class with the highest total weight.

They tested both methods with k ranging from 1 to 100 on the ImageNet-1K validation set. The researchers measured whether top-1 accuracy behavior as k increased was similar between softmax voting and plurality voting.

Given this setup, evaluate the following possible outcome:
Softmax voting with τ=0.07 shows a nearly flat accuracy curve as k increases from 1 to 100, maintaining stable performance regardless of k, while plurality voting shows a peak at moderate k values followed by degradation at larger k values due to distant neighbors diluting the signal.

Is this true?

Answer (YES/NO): NO